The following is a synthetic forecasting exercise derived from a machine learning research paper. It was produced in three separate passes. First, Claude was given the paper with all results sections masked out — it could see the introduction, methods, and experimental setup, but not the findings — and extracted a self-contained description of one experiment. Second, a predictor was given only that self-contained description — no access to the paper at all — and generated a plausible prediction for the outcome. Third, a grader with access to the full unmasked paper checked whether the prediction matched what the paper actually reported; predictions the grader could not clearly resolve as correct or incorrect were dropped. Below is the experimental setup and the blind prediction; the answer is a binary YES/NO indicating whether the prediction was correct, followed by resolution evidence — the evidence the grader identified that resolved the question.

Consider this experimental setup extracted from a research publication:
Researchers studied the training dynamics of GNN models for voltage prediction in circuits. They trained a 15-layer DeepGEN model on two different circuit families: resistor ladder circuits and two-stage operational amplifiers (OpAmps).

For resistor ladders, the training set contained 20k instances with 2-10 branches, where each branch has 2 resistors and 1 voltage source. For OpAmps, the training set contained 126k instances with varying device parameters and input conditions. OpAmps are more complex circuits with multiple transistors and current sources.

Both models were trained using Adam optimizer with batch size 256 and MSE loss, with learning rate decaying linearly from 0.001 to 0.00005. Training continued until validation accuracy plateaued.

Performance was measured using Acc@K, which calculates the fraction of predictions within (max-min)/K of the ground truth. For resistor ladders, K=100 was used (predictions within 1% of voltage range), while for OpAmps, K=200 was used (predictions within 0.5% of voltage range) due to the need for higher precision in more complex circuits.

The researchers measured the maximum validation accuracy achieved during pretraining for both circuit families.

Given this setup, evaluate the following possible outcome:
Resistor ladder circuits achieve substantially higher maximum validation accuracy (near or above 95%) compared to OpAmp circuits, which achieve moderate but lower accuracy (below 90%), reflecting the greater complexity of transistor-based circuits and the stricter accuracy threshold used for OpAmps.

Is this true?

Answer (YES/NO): NO